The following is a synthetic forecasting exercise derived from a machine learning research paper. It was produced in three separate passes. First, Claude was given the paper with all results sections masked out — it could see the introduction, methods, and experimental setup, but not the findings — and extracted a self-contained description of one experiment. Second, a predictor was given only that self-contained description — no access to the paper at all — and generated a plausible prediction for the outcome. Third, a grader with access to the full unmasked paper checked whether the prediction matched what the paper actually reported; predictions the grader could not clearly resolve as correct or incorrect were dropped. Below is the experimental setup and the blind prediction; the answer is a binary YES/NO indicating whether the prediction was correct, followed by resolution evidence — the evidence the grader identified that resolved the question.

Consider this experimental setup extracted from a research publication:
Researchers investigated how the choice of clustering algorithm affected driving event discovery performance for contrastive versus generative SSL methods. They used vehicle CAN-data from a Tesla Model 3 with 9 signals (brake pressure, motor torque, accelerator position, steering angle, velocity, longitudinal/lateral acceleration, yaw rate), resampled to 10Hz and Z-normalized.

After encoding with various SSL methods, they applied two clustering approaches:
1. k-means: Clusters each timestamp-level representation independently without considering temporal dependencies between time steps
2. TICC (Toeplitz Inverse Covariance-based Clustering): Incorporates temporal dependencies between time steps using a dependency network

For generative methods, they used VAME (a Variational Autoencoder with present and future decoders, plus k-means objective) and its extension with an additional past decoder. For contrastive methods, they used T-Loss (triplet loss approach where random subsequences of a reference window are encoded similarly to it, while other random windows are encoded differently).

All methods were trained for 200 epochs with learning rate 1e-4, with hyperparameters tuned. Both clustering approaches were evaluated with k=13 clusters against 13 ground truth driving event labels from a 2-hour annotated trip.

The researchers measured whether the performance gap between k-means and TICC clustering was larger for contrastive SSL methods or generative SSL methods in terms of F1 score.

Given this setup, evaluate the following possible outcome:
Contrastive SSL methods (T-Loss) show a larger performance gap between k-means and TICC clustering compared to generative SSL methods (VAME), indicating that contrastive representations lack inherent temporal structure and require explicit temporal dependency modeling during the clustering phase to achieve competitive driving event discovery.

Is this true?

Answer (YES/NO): NO